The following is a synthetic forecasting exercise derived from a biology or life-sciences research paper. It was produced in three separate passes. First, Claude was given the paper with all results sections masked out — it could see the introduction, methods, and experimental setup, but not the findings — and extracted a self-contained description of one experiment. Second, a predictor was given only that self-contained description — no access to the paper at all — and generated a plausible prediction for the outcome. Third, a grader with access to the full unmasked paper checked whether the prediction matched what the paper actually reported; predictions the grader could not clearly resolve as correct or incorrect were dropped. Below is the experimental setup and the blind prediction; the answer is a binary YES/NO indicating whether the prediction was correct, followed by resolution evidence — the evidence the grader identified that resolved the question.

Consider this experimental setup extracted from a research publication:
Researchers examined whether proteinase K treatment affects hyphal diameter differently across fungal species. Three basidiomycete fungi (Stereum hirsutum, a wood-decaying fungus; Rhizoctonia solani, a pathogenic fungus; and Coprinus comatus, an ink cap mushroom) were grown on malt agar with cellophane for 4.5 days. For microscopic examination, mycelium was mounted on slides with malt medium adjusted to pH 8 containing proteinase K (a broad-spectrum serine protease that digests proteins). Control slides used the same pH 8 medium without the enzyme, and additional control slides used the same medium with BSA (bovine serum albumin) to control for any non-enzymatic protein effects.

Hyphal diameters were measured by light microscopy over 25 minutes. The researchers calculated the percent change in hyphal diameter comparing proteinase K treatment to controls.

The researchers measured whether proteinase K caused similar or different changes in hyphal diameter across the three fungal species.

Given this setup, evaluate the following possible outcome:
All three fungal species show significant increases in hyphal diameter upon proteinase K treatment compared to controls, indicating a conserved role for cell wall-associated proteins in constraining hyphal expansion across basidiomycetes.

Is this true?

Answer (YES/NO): NO